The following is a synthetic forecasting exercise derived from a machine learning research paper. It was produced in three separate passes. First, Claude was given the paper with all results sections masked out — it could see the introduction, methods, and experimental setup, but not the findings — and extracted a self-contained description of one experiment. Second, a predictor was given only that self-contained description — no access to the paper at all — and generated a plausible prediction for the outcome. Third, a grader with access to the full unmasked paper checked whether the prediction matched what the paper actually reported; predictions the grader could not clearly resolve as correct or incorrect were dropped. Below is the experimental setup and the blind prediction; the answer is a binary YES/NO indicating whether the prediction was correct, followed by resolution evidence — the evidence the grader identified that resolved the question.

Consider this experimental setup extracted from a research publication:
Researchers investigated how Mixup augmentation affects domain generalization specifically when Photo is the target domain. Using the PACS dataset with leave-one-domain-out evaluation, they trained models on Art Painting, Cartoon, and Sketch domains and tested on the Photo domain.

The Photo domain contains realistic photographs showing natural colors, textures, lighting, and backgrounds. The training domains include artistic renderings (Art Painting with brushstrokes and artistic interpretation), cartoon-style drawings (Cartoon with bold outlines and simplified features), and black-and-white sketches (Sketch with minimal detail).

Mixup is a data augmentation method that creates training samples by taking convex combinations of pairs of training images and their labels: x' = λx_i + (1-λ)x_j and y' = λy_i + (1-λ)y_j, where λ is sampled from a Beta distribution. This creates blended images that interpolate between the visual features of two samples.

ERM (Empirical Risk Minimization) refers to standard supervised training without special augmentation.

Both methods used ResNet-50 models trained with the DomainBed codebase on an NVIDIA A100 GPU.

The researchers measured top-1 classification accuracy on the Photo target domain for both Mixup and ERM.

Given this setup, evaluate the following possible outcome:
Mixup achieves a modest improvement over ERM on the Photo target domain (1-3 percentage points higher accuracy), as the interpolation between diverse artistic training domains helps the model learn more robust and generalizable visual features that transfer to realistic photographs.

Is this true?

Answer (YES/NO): YES